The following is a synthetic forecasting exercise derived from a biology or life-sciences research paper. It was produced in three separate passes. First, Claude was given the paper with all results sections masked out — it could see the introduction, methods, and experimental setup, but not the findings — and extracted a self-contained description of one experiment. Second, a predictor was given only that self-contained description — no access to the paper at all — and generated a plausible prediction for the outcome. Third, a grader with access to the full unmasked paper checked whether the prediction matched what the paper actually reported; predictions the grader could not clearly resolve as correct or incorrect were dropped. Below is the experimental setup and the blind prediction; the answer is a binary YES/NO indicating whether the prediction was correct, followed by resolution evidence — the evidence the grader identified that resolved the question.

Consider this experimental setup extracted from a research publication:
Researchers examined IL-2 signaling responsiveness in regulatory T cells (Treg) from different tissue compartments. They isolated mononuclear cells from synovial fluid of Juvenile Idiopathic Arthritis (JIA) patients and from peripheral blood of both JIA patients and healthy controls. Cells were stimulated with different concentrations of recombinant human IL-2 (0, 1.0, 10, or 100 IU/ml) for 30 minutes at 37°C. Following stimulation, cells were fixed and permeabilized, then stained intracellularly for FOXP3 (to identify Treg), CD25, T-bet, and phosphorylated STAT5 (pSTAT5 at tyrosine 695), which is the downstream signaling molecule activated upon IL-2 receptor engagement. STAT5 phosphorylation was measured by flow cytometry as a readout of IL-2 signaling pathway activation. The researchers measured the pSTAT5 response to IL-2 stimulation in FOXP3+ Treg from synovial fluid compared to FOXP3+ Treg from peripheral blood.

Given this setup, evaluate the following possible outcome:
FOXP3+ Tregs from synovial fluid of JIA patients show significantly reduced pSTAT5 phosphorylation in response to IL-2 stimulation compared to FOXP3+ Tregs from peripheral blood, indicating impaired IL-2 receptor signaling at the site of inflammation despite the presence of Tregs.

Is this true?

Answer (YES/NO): NO